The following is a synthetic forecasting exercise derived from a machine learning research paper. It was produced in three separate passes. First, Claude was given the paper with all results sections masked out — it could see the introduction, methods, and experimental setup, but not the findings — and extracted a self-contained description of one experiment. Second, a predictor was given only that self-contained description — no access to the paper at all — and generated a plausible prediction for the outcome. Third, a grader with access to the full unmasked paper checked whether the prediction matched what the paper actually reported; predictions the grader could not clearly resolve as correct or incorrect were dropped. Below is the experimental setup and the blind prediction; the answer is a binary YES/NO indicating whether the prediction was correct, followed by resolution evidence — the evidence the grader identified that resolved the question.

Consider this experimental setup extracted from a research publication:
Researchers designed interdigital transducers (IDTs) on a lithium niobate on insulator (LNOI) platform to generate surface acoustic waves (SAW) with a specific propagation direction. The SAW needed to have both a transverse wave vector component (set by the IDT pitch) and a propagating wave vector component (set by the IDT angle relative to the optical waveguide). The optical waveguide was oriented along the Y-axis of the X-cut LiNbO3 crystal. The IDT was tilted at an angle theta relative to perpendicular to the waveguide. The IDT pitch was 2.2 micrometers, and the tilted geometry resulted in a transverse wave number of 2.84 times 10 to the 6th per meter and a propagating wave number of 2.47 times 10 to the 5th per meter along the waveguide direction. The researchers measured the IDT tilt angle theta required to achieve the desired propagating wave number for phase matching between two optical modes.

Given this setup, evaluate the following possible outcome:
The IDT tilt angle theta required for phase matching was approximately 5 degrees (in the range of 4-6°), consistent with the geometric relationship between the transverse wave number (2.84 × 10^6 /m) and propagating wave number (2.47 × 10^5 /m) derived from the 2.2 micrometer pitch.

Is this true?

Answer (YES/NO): YES